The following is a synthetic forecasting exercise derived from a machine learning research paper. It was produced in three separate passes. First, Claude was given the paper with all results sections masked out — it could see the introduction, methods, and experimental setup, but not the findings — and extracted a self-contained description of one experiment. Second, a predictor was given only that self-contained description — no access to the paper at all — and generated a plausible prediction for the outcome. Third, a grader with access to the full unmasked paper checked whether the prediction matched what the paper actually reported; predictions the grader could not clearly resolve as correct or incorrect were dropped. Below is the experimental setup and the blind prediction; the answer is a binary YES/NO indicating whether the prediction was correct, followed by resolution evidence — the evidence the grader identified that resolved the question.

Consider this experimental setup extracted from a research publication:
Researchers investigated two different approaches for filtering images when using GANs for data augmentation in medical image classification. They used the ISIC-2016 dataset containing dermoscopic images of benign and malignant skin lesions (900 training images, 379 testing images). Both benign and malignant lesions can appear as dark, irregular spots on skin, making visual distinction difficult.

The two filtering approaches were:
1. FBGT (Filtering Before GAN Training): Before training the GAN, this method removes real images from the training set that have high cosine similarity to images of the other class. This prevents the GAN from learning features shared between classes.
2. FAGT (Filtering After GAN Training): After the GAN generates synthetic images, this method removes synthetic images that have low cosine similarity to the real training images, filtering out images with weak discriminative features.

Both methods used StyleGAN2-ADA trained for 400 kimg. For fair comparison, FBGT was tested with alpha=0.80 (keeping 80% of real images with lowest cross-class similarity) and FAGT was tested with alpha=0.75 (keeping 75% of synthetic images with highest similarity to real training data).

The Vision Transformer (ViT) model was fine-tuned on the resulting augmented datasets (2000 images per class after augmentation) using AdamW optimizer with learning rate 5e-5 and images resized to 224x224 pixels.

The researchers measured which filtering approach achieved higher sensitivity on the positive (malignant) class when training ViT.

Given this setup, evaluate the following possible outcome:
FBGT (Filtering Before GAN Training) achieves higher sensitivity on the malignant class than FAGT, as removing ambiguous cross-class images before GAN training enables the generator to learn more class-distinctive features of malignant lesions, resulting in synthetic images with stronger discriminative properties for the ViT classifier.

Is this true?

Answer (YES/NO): NO